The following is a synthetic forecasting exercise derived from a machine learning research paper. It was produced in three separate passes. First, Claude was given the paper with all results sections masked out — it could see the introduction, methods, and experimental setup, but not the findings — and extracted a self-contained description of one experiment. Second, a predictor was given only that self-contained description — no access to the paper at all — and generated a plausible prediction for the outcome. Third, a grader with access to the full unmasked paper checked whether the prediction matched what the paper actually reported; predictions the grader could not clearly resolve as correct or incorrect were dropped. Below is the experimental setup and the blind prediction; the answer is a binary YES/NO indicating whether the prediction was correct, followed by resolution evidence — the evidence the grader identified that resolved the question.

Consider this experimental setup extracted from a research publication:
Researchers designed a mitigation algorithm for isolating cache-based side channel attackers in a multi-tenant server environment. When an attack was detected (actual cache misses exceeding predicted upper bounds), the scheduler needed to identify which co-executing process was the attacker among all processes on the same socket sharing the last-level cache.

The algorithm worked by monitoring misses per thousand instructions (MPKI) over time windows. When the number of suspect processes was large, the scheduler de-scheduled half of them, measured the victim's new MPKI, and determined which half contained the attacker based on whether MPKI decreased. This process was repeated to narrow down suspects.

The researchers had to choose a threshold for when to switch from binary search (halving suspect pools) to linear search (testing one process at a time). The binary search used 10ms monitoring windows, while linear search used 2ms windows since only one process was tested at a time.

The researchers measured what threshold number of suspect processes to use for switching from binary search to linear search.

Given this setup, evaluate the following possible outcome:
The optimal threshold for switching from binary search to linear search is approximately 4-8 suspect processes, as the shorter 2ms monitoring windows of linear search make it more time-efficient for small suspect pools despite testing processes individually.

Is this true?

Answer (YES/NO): YES